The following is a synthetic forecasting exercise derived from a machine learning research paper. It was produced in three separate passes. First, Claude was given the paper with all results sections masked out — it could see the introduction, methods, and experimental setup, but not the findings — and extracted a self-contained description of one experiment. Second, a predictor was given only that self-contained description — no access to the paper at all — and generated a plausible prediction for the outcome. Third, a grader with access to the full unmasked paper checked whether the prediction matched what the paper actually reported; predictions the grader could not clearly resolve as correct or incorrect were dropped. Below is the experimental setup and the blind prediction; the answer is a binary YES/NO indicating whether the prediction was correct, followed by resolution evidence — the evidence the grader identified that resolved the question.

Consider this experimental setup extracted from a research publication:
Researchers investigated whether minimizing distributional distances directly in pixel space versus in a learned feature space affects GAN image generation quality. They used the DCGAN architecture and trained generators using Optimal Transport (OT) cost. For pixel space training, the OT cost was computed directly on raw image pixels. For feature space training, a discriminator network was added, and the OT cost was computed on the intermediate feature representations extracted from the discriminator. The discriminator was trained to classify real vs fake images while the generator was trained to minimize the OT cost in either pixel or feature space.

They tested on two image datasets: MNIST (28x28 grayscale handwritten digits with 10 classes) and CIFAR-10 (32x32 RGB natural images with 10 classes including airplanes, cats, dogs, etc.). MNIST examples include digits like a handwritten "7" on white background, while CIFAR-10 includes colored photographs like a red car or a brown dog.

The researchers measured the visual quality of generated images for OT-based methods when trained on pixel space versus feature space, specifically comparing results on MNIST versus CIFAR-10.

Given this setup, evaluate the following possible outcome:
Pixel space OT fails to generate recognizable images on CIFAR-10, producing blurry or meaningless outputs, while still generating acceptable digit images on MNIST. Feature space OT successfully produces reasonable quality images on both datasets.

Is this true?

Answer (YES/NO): YES